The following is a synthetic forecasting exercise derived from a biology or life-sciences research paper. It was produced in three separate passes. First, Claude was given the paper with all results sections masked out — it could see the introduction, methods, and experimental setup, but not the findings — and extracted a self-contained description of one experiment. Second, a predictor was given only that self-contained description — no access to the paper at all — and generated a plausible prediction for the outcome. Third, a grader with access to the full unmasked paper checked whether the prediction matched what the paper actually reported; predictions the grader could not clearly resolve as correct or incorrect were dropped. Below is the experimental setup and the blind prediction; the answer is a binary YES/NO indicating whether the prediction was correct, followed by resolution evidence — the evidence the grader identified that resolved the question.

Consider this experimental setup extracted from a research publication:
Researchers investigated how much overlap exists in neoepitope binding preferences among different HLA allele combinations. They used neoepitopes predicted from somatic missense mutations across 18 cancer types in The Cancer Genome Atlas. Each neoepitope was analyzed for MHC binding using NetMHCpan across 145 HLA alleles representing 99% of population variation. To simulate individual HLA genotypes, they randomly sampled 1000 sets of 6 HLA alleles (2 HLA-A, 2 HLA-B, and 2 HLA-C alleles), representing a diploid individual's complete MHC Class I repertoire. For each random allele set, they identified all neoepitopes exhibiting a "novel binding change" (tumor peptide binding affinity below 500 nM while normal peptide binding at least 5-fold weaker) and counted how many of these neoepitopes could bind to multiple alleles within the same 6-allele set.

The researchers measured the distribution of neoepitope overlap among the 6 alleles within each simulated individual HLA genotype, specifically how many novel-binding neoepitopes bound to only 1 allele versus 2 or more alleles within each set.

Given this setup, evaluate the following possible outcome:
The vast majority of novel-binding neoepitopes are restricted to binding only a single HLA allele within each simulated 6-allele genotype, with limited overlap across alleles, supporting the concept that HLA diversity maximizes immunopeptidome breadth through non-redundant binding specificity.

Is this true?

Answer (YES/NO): YES